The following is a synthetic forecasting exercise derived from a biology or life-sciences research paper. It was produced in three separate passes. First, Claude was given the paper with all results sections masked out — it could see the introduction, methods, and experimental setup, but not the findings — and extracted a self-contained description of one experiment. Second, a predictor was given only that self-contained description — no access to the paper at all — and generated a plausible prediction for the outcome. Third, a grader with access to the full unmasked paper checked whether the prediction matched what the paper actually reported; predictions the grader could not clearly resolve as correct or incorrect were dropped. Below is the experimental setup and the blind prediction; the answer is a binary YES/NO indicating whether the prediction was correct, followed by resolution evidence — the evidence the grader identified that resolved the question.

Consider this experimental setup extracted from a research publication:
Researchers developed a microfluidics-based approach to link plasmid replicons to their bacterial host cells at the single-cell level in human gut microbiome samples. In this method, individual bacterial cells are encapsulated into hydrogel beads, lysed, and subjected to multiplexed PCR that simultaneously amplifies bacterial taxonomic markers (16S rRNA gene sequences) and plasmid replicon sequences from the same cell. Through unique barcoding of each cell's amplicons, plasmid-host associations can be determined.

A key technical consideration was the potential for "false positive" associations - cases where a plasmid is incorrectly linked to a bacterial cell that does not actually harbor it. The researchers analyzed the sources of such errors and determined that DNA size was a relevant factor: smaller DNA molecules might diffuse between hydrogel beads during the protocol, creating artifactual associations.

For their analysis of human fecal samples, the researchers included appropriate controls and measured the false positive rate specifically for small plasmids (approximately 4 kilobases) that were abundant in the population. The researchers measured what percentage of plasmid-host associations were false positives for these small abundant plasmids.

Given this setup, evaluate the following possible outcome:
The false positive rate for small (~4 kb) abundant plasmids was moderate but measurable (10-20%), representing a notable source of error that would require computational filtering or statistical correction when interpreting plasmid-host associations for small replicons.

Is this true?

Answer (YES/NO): NO